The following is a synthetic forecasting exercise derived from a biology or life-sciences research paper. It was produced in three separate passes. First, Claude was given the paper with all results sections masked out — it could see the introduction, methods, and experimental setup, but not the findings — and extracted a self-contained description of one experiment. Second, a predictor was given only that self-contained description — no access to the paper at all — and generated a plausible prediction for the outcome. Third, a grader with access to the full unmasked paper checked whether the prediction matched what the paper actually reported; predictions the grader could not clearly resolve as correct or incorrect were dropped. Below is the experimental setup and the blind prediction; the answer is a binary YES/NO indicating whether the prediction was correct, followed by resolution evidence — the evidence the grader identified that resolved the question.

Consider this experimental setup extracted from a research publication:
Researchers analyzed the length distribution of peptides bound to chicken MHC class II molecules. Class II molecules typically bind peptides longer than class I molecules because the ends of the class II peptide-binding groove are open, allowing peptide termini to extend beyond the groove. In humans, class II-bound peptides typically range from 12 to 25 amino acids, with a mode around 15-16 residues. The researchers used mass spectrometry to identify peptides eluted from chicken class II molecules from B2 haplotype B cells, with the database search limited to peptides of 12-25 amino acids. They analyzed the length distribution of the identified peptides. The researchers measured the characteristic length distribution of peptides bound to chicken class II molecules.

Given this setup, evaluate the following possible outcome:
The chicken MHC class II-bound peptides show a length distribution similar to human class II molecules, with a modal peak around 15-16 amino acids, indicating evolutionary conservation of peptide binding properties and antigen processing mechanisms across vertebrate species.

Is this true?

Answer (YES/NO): NO